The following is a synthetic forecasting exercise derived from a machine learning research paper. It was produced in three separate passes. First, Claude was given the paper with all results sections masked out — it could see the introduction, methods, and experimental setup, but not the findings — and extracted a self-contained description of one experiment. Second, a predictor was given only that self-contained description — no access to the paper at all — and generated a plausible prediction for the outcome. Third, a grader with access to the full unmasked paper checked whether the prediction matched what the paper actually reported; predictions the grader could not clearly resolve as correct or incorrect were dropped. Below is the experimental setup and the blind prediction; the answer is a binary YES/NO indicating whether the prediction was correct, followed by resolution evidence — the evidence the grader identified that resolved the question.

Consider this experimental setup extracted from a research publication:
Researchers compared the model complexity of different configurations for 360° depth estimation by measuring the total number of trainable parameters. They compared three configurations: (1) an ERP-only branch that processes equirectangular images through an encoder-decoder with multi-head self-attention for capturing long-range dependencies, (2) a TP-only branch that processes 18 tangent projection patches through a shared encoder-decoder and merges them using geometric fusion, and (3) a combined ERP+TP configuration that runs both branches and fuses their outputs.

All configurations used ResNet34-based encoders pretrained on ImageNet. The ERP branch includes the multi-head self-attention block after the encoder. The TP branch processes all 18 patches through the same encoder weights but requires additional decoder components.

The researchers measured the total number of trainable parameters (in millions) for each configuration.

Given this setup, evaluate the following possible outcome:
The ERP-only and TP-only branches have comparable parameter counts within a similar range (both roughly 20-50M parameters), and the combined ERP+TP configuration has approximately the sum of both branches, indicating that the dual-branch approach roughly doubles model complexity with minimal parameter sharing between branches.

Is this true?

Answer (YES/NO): YES